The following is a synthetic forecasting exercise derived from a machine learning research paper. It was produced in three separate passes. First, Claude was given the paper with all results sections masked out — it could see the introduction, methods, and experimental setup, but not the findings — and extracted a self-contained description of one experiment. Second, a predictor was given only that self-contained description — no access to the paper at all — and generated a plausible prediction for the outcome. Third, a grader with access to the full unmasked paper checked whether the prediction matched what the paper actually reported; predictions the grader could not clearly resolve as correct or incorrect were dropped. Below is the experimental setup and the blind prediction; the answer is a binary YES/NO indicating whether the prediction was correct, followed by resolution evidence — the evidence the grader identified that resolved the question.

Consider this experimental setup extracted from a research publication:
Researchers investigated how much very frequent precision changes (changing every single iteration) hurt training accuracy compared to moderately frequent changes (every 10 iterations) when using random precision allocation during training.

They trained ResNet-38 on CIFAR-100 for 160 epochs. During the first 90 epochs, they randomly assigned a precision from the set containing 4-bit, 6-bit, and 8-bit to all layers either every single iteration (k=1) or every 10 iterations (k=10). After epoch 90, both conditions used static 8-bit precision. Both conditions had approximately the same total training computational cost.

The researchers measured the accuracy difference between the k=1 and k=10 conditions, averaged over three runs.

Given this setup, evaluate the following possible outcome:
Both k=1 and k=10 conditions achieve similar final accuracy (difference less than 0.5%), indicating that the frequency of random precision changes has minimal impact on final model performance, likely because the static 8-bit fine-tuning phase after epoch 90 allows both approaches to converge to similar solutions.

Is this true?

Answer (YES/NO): NO